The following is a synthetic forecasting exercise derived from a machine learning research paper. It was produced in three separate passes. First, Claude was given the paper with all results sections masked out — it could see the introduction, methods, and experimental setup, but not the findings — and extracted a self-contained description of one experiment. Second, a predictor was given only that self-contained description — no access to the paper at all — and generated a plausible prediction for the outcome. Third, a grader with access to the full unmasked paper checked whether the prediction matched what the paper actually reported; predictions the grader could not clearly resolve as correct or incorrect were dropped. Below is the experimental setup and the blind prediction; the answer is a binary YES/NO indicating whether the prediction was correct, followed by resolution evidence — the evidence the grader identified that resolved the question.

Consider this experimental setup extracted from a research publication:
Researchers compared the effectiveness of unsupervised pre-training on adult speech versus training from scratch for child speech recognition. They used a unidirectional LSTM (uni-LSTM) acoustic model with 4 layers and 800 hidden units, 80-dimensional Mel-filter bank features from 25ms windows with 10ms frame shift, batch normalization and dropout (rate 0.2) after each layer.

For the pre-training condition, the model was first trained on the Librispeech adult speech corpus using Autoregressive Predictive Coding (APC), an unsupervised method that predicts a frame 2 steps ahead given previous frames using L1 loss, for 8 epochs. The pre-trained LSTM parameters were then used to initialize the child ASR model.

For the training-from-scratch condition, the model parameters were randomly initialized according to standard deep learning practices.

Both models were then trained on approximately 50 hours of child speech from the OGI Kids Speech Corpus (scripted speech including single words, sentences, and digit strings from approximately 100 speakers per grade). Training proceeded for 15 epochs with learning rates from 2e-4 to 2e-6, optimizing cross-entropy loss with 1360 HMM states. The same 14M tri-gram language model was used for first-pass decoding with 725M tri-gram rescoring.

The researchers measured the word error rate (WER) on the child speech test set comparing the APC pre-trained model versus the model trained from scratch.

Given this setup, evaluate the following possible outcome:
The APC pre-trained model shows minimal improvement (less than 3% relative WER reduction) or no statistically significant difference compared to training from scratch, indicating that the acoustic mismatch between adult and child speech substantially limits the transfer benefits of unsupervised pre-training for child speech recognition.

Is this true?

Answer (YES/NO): NO